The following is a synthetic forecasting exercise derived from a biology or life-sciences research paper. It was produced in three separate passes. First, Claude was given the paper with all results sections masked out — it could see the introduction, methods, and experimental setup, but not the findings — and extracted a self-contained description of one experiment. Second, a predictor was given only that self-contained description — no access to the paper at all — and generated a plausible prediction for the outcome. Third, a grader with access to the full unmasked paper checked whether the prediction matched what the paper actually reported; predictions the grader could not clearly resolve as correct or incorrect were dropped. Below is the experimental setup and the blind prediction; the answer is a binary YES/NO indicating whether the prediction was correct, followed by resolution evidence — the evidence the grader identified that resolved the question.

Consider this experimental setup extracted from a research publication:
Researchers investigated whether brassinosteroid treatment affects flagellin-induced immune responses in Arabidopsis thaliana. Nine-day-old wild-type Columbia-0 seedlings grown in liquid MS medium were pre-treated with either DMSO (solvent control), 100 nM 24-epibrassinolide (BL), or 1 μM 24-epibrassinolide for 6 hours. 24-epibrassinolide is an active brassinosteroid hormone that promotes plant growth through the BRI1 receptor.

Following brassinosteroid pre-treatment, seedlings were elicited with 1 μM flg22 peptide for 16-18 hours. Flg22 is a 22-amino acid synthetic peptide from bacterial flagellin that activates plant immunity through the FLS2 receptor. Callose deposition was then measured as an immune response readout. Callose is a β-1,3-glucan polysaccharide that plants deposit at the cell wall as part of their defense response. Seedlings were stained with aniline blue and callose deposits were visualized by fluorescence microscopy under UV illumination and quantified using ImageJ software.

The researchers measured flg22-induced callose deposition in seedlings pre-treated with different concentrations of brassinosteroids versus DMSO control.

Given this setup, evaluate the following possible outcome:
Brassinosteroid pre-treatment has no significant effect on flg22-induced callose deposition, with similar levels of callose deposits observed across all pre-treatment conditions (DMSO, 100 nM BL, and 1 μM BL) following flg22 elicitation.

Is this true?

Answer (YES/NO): NO